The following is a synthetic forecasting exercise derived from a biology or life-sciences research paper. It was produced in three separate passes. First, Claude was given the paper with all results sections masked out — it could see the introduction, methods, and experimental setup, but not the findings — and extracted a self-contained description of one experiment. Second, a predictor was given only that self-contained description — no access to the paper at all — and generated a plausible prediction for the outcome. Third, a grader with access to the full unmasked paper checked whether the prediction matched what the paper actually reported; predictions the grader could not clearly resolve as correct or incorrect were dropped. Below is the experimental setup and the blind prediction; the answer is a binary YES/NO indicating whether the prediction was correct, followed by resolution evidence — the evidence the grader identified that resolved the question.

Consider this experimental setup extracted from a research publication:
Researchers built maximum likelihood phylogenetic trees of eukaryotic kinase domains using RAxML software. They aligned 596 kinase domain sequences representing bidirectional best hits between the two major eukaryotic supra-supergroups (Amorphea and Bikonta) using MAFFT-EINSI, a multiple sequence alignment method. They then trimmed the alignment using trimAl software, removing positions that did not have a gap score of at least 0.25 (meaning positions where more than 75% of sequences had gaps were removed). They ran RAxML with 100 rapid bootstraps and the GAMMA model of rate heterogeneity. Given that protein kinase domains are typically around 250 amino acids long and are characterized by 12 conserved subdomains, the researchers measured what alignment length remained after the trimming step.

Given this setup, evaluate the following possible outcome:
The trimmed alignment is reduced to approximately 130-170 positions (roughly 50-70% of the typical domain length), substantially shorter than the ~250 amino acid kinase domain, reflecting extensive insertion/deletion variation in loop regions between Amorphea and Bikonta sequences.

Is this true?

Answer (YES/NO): NO